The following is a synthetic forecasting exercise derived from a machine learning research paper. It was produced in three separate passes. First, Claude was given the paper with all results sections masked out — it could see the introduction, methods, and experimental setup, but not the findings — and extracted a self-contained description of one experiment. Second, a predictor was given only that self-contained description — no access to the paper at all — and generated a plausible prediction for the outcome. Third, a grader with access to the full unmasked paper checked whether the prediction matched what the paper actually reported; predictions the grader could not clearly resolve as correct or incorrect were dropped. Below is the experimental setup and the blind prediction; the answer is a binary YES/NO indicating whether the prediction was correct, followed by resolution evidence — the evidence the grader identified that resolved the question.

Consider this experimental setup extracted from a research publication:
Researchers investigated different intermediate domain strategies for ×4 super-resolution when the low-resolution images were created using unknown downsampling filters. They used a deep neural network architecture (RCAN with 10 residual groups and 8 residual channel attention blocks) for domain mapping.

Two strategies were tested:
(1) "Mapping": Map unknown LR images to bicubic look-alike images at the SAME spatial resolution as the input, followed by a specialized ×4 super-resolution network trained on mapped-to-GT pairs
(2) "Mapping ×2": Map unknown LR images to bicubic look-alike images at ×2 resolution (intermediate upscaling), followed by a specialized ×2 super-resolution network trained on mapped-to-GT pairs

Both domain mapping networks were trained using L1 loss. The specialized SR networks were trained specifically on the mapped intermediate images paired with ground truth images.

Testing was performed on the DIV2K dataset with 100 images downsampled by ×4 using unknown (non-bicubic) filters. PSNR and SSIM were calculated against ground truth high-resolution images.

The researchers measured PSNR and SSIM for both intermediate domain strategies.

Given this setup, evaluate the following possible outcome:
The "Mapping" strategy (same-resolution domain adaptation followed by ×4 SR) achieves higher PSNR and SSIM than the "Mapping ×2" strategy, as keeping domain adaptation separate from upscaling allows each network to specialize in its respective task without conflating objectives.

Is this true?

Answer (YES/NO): NO